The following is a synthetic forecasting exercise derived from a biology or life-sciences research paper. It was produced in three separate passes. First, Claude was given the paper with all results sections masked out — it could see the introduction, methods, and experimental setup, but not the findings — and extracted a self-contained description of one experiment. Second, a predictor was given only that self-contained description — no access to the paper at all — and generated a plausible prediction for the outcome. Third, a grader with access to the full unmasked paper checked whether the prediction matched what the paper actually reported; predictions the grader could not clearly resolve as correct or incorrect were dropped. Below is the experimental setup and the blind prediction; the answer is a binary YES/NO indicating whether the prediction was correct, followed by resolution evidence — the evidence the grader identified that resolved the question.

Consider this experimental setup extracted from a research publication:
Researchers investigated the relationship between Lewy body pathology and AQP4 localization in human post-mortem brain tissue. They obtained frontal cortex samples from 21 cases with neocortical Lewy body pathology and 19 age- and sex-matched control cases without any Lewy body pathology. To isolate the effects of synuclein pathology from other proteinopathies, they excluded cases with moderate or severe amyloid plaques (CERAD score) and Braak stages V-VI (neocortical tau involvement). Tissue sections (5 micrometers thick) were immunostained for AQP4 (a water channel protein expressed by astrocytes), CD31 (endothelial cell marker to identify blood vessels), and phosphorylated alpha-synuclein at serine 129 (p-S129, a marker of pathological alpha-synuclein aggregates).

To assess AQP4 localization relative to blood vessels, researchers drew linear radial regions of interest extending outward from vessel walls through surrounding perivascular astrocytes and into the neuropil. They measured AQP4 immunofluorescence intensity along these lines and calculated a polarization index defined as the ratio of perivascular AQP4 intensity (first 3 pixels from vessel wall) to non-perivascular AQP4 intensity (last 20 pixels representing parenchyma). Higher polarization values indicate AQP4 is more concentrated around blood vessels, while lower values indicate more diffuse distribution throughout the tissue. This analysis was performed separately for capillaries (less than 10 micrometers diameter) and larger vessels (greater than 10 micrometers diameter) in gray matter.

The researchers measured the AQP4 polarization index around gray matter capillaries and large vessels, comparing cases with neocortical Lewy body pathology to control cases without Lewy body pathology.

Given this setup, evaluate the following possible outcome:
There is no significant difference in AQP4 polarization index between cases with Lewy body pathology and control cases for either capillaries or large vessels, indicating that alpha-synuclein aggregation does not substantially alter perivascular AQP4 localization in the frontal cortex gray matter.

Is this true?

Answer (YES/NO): NO